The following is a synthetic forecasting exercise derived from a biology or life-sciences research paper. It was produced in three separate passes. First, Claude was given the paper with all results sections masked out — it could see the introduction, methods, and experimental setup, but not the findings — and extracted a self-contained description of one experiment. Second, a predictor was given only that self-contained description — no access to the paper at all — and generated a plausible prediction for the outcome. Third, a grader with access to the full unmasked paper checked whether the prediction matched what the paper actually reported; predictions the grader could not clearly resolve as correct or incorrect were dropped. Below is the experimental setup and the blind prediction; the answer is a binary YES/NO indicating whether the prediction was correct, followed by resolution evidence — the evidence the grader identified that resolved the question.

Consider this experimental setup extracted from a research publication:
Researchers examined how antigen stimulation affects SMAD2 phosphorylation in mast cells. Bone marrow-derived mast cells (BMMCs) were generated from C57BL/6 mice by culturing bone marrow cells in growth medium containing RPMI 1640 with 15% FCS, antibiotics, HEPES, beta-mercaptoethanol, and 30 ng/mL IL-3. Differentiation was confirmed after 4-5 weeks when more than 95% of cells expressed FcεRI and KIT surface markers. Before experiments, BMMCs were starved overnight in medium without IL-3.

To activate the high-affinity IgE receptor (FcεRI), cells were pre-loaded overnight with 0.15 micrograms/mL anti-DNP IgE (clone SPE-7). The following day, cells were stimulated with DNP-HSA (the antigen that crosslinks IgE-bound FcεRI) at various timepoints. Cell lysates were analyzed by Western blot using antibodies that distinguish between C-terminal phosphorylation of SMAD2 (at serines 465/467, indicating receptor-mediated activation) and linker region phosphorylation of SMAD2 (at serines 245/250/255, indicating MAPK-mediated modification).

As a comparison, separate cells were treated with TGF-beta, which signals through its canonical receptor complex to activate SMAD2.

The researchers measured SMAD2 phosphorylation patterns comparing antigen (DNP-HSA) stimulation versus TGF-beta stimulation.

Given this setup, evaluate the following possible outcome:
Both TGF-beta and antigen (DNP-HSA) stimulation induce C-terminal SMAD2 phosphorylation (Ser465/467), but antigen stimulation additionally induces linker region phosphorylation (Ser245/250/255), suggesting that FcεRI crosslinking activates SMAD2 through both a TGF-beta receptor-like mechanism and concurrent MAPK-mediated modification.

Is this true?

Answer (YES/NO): NO